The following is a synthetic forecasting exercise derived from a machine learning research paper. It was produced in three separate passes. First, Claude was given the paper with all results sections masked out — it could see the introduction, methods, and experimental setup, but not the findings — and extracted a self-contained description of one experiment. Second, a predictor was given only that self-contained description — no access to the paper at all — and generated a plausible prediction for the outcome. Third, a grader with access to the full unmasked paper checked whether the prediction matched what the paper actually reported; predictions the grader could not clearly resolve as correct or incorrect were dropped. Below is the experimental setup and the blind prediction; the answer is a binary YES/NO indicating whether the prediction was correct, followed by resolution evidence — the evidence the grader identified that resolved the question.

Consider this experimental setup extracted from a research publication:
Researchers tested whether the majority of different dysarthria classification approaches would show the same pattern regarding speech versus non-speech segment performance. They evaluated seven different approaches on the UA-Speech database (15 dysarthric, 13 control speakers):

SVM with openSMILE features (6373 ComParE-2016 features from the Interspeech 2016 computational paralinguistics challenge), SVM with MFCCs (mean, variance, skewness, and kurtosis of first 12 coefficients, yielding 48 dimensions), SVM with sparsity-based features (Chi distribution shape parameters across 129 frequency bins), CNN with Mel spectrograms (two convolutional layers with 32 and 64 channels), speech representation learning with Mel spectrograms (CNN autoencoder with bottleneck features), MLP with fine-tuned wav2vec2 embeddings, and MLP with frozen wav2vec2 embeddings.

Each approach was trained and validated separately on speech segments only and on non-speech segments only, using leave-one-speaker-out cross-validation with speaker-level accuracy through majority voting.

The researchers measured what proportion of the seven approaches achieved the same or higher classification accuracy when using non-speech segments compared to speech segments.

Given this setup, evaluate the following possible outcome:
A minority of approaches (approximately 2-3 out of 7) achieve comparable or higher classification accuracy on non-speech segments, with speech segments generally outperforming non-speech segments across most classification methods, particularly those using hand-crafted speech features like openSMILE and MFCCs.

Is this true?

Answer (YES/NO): NO